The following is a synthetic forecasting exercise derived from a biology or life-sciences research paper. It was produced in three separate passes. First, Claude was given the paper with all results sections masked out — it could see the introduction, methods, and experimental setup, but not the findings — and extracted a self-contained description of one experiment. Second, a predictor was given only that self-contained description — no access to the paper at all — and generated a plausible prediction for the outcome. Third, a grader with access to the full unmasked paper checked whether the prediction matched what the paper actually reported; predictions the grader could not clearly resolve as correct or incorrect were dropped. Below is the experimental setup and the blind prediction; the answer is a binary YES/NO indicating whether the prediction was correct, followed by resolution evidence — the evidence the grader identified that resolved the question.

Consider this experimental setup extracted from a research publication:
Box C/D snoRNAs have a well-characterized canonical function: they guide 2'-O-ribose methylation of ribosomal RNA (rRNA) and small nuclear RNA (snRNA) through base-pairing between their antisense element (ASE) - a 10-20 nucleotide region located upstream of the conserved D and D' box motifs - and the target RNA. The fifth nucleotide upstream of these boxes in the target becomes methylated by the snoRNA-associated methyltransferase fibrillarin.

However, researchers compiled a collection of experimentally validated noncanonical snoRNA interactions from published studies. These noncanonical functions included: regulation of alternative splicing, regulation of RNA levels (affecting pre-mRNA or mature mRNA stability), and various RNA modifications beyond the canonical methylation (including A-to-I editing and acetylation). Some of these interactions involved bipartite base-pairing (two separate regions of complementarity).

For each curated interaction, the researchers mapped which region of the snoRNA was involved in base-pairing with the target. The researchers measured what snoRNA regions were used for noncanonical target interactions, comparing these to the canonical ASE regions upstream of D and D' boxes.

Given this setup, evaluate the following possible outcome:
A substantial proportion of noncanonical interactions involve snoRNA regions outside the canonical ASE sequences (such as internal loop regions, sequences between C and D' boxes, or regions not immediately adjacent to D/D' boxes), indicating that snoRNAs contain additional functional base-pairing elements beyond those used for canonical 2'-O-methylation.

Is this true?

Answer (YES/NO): YES